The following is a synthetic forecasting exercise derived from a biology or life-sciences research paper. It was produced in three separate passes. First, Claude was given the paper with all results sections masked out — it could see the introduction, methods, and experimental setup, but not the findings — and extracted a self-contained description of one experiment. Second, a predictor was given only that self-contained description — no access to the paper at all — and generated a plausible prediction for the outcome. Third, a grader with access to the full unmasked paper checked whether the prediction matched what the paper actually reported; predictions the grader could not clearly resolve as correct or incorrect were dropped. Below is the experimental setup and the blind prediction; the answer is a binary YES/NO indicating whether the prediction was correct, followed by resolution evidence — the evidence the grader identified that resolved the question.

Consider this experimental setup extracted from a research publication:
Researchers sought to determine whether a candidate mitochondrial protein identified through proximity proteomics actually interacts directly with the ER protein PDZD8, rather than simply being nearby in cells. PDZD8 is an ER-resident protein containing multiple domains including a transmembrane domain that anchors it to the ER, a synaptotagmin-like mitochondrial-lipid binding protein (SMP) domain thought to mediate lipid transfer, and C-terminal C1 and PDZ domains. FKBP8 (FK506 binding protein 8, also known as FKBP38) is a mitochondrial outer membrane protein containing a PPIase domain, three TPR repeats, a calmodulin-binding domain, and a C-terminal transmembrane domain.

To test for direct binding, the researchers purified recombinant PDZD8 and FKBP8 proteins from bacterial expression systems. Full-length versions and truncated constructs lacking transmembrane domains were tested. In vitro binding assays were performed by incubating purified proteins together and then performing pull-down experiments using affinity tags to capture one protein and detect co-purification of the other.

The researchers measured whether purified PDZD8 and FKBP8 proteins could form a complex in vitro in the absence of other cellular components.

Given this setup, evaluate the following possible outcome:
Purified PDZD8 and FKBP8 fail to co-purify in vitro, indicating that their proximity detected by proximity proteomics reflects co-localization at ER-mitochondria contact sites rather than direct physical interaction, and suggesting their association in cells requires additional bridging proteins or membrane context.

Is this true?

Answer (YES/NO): NO